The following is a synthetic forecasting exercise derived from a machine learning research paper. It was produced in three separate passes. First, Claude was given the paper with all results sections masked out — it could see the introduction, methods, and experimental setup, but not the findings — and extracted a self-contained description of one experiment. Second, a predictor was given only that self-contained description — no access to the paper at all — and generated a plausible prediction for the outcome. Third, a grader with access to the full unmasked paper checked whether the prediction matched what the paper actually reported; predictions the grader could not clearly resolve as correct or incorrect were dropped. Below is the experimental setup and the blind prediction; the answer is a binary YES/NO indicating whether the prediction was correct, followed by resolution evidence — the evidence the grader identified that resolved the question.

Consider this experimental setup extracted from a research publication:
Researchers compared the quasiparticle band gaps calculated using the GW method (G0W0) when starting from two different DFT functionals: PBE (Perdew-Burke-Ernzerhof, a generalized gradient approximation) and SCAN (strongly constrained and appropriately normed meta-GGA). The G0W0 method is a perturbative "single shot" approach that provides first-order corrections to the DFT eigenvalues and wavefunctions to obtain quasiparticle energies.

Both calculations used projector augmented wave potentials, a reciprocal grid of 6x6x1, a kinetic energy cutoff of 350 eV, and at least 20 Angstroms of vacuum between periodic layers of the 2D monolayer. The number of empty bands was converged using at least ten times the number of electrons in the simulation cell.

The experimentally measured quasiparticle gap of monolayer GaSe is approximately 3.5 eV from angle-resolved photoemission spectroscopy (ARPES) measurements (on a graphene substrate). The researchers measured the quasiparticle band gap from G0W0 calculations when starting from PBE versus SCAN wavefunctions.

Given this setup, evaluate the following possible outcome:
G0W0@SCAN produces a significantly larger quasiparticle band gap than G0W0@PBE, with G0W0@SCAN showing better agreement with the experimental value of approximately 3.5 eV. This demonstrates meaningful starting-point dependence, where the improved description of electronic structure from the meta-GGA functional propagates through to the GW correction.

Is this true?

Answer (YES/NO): NO